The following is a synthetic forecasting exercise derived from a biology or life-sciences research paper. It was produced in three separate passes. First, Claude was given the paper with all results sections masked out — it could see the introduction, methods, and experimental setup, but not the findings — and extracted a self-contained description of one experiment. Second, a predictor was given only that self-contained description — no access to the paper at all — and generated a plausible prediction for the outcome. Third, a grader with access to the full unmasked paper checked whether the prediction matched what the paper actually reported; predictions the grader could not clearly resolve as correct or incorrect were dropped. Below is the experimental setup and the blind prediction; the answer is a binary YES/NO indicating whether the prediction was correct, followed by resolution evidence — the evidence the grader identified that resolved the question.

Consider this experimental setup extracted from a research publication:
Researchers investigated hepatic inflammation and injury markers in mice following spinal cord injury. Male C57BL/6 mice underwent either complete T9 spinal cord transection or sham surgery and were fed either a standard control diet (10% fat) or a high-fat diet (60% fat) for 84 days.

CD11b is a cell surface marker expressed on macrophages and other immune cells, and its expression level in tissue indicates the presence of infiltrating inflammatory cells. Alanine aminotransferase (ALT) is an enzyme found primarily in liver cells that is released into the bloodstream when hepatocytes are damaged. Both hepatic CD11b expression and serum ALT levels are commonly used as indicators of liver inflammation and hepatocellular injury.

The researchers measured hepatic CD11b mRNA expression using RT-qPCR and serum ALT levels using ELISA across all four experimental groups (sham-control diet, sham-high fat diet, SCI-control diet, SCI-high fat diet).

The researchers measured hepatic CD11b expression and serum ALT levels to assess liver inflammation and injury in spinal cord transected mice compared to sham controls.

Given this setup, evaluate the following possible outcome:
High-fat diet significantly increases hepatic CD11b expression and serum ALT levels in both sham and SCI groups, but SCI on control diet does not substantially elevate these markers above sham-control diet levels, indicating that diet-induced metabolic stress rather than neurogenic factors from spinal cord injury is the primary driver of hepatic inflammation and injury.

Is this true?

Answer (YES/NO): NO